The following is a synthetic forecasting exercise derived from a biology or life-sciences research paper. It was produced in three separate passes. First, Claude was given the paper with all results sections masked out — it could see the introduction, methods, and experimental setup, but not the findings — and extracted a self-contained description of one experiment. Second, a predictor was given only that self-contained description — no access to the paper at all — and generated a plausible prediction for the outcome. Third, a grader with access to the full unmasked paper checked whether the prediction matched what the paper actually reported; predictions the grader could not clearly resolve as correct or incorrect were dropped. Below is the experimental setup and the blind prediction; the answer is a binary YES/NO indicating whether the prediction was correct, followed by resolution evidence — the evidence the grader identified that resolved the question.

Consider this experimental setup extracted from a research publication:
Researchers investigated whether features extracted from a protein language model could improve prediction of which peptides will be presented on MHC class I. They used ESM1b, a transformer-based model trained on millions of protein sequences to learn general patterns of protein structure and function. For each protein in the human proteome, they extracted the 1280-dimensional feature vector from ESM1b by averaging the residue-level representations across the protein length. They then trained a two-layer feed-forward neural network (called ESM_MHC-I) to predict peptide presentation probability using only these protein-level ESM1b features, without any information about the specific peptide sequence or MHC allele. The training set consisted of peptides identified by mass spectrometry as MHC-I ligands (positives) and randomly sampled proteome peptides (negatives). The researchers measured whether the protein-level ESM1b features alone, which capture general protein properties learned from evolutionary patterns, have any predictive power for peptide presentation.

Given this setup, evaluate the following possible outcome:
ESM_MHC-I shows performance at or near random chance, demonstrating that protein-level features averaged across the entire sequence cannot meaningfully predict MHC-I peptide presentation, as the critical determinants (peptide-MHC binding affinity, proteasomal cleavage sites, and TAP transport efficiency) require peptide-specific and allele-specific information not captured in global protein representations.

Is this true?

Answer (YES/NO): NO